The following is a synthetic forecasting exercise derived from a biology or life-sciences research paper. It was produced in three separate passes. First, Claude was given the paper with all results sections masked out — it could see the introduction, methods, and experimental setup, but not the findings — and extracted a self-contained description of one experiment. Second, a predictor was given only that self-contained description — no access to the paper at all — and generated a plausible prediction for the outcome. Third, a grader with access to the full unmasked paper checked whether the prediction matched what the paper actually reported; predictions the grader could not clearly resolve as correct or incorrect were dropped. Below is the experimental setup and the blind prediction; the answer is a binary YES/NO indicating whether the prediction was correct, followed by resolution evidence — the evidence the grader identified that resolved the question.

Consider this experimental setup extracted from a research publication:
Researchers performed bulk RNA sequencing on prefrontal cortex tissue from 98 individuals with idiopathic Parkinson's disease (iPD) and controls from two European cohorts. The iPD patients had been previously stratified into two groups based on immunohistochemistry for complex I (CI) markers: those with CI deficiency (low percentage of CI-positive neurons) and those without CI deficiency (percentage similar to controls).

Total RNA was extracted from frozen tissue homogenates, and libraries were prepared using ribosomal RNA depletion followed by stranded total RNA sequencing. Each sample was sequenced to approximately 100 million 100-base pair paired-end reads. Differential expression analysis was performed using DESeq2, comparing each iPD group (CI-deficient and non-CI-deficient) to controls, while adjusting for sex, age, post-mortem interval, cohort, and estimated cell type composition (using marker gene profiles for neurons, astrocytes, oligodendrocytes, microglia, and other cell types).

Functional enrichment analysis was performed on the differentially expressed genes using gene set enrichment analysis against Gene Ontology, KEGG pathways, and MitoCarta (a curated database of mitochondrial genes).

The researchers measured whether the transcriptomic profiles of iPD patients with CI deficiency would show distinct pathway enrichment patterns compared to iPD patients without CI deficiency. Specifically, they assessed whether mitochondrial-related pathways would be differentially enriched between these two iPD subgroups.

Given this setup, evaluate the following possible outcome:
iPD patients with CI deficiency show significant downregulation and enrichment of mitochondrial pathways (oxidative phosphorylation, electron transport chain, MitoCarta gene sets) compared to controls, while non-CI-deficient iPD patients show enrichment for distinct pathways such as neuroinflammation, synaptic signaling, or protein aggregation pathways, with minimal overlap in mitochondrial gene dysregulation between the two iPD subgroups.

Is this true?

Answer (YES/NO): NO